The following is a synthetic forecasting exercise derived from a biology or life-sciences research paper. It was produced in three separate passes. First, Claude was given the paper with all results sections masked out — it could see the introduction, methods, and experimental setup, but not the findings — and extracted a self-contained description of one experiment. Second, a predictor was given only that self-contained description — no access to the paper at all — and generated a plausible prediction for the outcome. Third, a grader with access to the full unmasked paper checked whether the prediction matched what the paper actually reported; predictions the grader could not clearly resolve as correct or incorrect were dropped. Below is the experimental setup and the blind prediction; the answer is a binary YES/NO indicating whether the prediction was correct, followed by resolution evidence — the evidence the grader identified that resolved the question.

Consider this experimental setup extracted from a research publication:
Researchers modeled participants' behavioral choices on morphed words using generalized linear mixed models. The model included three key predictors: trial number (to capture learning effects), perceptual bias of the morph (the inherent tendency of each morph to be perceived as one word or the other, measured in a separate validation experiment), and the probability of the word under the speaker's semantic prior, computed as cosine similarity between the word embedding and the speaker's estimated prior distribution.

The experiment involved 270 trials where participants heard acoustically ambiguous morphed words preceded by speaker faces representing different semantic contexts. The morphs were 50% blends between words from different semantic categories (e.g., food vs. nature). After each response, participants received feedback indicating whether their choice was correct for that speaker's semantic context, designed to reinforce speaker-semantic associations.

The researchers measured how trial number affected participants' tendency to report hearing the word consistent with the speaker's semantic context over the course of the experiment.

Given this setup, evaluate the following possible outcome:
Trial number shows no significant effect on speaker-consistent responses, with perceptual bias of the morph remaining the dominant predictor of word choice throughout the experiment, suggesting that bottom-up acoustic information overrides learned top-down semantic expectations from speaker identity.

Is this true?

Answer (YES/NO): NO